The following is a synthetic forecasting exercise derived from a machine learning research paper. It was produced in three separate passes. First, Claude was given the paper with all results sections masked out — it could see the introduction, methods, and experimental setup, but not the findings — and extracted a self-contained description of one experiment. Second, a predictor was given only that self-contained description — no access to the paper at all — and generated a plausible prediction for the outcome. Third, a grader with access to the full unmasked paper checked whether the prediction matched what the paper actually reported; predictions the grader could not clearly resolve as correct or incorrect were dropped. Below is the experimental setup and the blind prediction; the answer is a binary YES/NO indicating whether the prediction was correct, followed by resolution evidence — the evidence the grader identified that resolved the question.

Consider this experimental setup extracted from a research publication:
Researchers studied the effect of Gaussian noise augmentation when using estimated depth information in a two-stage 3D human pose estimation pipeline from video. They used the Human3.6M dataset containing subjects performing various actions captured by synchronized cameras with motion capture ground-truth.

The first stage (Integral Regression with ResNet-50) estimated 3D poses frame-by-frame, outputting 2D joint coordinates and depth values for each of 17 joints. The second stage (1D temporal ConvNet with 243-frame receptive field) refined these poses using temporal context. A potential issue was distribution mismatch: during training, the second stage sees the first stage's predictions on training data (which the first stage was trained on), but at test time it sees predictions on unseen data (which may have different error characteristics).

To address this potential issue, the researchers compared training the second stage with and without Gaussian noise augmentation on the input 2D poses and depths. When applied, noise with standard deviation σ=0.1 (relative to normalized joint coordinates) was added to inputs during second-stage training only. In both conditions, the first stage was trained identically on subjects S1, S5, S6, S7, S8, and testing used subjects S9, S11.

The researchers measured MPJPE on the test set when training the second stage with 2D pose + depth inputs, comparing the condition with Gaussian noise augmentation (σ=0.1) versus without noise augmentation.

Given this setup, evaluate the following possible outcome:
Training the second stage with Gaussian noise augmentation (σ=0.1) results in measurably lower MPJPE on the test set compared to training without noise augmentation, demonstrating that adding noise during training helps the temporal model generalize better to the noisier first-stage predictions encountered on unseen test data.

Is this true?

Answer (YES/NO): YES